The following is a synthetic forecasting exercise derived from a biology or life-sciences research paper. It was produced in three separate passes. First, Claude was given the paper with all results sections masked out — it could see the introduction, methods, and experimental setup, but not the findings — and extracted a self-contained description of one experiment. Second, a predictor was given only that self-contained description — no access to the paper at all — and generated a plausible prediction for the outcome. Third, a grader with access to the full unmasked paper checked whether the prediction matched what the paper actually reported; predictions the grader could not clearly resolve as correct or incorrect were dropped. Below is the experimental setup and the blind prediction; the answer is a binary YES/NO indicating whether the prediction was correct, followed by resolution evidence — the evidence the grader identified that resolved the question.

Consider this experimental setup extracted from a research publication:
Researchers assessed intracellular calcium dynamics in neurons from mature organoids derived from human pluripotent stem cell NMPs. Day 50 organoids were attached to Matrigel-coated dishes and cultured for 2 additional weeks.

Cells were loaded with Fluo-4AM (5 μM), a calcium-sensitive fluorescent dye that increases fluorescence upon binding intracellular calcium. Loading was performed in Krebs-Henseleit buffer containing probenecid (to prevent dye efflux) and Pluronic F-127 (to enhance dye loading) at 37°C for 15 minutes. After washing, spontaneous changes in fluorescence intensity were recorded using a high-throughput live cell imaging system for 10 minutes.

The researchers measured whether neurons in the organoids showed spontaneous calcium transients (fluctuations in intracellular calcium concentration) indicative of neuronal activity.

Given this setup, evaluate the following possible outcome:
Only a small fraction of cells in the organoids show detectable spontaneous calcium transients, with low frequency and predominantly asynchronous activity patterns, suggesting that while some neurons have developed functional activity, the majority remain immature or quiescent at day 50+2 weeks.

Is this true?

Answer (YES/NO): NO